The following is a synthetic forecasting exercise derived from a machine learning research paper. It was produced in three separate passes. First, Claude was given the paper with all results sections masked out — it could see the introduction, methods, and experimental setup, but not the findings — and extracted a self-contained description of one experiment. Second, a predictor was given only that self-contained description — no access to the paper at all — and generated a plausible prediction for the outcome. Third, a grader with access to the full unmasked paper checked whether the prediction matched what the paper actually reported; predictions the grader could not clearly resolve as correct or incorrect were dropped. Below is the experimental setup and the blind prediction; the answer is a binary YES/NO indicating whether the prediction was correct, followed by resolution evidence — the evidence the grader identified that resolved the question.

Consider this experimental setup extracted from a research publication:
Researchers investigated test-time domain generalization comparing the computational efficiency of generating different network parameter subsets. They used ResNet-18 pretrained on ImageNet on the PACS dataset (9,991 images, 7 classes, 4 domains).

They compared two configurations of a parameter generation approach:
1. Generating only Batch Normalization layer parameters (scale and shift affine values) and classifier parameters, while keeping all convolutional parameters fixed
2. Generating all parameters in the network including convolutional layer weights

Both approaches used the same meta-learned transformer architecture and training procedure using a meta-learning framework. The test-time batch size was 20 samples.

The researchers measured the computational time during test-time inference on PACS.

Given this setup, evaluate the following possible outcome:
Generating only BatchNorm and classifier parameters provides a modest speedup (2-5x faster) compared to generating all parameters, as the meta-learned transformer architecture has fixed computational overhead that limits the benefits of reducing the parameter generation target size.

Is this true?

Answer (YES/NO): YES